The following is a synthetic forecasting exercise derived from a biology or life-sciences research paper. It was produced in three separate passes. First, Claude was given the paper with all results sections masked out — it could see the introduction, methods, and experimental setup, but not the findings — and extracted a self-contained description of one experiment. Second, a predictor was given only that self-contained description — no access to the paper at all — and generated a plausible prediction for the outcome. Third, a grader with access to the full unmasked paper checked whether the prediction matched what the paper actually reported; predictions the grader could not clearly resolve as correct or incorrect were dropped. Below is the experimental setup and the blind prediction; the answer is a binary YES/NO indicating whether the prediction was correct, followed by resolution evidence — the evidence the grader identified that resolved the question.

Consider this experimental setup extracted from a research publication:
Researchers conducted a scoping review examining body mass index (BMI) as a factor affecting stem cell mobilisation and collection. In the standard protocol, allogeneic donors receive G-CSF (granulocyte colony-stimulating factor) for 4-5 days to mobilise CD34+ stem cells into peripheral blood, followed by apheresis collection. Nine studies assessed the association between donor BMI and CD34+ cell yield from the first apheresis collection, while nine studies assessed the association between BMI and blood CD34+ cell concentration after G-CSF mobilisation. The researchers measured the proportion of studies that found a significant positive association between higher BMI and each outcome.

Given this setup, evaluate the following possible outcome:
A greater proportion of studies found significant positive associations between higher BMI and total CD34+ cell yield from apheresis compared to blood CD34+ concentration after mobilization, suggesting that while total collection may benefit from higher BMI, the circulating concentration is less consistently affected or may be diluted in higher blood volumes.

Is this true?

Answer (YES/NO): NO